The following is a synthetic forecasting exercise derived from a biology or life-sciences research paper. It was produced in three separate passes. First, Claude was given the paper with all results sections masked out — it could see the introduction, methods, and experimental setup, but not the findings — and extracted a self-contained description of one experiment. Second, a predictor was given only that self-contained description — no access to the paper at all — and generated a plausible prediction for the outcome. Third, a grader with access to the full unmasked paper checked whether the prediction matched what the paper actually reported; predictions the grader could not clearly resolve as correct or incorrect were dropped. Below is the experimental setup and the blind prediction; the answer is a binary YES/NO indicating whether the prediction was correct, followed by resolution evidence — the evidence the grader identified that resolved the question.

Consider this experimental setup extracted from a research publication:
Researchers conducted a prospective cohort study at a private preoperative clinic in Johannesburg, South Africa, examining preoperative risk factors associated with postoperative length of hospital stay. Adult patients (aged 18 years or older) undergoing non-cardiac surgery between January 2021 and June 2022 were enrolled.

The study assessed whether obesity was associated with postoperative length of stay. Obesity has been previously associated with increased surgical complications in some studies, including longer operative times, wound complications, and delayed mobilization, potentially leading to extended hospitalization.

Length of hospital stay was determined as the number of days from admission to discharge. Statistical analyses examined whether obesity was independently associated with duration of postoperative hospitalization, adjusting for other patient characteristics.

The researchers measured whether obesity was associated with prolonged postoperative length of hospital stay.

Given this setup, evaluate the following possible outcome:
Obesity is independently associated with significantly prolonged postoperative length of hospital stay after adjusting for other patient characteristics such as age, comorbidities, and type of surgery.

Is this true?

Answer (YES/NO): NO